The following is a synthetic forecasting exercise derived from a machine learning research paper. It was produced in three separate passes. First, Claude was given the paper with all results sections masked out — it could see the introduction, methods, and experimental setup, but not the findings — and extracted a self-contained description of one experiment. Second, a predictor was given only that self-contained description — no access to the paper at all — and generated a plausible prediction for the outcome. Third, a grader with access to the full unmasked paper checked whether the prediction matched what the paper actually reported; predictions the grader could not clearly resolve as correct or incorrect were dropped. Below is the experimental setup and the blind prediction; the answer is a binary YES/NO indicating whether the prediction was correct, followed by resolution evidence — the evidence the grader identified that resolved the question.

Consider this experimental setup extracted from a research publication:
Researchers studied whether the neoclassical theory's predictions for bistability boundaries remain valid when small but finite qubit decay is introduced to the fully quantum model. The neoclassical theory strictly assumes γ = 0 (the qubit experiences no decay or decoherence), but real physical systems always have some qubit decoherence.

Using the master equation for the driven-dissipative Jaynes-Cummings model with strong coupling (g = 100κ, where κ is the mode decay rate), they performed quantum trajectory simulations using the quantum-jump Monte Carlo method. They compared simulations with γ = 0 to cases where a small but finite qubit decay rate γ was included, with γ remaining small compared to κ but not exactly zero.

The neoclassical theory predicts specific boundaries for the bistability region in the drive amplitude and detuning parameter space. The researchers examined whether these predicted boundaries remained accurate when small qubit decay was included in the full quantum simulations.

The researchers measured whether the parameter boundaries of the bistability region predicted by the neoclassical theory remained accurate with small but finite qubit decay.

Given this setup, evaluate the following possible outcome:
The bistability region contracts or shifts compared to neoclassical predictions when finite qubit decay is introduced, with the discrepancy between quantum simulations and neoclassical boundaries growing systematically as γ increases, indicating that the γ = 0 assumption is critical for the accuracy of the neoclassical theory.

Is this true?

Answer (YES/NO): NO